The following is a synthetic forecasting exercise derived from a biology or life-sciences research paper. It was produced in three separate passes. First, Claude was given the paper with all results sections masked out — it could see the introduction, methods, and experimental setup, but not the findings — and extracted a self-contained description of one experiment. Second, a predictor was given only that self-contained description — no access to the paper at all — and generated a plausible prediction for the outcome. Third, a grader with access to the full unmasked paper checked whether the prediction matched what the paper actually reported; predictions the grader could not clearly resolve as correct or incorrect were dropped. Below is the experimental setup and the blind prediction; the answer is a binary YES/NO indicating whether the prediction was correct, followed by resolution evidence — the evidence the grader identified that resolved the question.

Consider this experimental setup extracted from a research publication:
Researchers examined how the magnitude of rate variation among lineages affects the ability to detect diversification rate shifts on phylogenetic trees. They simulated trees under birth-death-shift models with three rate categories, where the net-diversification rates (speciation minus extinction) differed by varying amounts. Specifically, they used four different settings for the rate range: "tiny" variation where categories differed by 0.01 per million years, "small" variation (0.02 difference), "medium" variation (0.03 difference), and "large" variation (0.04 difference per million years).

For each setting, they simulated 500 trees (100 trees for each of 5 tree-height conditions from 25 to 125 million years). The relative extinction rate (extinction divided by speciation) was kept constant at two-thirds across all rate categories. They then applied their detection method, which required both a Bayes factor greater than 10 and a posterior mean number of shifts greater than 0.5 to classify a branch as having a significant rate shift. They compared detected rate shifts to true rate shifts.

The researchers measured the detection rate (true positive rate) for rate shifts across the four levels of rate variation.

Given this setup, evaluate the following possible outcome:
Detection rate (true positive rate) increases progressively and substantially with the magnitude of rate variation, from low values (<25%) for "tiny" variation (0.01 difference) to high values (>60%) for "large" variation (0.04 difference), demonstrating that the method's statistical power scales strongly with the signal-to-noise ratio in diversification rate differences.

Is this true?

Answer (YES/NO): NO